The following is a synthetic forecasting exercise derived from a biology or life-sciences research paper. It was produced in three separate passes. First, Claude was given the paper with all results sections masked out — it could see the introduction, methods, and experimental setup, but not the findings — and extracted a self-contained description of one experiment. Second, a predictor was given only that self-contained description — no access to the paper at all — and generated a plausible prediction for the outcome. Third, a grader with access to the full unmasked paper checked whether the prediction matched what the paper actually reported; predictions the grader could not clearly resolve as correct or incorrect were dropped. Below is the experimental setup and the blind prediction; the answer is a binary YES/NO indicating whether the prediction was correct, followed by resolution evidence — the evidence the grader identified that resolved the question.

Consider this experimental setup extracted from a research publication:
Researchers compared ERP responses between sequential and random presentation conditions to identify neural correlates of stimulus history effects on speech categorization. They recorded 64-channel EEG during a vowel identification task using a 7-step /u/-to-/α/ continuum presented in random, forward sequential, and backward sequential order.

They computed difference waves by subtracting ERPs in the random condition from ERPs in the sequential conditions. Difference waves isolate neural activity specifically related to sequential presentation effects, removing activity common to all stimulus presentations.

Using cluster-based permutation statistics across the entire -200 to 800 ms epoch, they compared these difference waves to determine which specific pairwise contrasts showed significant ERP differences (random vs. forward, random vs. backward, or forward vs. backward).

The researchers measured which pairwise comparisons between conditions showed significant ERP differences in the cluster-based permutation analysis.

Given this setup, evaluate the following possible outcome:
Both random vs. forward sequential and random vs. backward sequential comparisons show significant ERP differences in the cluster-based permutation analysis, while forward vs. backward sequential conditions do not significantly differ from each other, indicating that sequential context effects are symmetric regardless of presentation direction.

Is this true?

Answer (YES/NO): NO